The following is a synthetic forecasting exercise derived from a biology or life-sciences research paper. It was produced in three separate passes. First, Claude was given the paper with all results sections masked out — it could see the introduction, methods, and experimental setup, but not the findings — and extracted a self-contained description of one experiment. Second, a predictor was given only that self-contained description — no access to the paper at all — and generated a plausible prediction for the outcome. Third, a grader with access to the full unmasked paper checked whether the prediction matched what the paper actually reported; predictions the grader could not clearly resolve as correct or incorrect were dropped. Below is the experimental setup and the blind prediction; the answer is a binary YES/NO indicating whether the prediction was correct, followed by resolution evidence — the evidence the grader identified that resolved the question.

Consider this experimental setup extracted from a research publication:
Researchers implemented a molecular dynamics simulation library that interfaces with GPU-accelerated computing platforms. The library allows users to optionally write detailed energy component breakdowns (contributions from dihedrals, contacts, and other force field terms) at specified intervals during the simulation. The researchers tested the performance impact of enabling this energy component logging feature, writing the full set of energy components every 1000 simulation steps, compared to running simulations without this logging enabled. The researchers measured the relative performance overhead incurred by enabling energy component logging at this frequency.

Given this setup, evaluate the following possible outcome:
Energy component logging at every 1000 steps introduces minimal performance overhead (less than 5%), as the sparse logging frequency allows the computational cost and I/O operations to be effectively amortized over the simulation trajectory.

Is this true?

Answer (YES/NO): NO